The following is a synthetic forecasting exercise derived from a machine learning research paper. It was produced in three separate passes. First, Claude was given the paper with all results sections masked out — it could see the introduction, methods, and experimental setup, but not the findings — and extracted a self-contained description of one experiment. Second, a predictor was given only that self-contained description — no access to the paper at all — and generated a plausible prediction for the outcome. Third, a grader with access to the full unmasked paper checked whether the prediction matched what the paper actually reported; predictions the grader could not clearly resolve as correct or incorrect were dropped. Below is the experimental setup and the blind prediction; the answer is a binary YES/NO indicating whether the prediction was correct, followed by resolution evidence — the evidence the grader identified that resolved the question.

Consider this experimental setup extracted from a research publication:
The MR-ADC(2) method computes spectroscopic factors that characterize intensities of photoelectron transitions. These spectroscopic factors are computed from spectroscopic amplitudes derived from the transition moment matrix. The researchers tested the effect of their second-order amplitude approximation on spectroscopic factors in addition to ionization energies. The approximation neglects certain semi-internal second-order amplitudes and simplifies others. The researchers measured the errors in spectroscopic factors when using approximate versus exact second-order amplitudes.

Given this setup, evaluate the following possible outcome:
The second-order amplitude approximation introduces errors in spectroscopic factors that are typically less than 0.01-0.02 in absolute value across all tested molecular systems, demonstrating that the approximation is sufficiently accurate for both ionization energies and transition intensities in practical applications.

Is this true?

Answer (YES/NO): NO